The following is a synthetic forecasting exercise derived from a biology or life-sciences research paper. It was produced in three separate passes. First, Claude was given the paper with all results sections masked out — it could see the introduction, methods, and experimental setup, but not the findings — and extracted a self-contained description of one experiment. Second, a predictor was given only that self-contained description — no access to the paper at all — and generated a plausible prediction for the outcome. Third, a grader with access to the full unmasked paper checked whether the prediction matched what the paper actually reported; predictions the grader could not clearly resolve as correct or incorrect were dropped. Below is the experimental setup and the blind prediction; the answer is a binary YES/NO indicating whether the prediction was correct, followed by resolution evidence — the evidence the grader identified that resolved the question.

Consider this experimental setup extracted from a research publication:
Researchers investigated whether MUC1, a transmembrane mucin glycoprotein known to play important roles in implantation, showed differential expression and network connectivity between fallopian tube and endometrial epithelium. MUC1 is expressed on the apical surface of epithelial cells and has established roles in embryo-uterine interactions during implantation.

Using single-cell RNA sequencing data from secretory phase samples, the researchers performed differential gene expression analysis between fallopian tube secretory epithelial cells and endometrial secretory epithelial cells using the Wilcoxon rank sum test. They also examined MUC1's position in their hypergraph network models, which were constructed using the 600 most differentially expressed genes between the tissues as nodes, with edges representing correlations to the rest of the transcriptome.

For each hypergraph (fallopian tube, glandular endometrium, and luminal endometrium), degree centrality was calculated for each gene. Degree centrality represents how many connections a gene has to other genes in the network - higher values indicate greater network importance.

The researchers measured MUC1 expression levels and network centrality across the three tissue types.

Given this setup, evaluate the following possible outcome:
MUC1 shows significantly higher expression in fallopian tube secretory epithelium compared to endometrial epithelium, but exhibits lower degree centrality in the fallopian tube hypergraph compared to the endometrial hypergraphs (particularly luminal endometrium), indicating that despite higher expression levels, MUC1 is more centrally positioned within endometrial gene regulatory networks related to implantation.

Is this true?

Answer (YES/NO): NO